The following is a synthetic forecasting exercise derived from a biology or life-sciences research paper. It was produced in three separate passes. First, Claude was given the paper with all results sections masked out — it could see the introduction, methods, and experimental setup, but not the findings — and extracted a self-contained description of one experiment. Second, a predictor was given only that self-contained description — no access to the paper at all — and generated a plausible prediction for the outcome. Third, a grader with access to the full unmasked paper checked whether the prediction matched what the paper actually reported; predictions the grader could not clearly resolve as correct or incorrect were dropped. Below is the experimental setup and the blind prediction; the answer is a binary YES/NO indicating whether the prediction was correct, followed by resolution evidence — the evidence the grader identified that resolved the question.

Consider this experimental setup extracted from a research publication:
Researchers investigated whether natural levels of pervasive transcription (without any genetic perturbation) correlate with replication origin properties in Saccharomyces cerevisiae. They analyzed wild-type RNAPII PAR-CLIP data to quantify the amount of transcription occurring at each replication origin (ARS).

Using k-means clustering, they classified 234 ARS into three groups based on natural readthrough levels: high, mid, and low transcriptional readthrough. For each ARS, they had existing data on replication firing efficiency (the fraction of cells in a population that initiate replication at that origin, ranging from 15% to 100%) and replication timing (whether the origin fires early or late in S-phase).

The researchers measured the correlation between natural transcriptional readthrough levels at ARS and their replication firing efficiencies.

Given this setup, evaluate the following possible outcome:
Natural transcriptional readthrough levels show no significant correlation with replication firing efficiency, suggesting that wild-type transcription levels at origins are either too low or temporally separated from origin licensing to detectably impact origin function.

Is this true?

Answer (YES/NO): NO